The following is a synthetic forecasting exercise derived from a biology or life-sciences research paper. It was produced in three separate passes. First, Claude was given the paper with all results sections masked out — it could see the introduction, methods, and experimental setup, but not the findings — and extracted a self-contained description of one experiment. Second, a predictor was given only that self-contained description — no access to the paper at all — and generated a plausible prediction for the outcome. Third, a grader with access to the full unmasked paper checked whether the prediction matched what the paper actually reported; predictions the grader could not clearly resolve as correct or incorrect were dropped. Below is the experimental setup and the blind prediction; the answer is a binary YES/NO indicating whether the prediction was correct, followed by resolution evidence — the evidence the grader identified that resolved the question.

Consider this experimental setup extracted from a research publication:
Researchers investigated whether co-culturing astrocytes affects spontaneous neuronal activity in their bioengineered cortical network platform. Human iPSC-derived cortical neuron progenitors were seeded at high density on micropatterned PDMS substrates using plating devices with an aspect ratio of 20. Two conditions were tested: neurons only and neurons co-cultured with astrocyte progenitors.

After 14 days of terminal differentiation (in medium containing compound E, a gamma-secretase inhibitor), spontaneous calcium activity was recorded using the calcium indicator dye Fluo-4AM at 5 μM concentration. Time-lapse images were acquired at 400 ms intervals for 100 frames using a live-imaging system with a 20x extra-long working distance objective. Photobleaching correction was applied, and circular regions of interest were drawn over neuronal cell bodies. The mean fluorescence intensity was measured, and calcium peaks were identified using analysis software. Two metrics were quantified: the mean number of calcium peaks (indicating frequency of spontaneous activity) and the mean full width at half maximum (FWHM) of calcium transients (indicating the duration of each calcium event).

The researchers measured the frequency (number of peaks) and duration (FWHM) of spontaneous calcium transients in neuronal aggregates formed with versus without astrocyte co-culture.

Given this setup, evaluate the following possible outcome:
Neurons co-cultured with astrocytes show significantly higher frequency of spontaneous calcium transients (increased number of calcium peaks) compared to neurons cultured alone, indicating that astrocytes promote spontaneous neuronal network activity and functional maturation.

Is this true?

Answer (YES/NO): NO